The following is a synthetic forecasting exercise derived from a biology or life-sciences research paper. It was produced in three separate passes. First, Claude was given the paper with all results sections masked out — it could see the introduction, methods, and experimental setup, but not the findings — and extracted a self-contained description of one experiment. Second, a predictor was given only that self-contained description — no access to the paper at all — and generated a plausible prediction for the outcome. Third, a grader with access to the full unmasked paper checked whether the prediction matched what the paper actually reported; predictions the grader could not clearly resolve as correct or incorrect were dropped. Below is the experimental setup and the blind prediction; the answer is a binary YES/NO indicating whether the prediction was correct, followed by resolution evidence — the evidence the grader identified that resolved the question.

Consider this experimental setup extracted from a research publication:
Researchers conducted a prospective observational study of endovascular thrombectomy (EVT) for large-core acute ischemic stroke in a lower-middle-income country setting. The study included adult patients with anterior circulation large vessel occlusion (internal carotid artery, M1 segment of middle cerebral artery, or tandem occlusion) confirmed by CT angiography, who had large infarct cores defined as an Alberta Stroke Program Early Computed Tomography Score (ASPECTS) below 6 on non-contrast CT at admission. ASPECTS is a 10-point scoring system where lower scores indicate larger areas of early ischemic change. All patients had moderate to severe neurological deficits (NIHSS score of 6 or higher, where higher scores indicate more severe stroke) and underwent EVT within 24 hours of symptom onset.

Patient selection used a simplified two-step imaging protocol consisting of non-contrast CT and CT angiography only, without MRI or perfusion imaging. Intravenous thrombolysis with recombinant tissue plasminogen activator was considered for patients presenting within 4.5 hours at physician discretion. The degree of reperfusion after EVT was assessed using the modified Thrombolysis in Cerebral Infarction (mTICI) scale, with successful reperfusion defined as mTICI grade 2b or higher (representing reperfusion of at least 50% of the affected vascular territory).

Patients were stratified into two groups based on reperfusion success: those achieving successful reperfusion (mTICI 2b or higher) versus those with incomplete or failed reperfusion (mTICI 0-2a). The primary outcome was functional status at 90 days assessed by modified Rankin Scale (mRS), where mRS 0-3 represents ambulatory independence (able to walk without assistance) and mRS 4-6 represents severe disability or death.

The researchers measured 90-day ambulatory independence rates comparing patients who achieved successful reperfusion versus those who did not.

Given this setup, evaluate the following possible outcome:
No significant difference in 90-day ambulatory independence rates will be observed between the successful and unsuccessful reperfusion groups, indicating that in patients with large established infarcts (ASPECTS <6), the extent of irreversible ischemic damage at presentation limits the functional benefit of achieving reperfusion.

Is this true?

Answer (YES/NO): NO